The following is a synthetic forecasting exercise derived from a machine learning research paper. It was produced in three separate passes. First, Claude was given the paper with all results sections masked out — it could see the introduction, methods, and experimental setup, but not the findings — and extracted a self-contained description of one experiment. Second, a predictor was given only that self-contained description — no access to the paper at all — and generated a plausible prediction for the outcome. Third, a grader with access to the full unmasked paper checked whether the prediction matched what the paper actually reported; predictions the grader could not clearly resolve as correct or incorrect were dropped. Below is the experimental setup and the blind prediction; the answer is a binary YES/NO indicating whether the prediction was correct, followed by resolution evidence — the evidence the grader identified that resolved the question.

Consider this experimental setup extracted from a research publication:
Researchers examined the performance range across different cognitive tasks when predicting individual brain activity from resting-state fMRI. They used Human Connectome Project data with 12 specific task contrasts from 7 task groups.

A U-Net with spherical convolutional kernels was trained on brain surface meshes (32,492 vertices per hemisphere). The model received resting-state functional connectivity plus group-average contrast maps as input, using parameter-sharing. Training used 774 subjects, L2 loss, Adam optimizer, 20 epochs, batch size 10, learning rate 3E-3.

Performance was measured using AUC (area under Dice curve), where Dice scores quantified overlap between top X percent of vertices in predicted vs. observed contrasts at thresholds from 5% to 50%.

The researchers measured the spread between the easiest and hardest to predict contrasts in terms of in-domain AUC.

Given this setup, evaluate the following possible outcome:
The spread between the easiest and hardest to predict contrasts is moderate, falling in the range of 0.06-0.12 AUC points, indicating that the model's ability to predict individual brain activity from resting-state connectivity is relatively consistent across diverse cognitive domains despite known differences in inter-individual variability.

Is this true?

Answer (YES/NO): YES